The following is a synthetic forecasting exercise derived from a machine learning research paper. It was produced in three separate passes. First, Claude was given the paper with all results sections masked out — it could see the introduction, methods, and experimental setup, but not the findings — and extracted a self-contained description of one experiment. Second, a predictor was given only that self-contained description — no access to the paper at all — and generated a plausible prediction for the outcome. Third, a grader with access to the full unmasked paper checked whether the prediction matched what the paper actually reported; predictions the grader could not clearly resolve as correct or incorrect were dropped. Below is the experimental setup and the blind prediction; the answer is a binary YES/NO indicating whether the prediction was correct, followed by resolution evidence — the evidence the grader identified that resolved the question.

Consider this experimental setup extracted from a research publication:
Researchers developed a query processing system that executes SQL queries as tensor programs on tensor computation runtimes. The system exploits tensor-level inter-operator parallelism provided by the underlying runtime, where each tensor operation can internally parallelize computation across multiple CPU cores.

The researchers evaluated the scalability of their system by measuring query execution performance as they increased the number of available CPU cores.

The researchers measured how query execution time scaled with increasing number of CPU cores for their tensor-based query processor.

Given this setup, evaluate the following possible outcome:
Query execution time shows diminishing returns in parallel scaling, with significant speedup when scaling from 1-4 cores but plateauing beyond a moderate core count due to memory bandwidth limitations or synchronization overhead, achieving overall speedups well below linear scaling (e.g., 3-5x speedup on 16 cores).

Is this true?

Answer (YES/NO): NO